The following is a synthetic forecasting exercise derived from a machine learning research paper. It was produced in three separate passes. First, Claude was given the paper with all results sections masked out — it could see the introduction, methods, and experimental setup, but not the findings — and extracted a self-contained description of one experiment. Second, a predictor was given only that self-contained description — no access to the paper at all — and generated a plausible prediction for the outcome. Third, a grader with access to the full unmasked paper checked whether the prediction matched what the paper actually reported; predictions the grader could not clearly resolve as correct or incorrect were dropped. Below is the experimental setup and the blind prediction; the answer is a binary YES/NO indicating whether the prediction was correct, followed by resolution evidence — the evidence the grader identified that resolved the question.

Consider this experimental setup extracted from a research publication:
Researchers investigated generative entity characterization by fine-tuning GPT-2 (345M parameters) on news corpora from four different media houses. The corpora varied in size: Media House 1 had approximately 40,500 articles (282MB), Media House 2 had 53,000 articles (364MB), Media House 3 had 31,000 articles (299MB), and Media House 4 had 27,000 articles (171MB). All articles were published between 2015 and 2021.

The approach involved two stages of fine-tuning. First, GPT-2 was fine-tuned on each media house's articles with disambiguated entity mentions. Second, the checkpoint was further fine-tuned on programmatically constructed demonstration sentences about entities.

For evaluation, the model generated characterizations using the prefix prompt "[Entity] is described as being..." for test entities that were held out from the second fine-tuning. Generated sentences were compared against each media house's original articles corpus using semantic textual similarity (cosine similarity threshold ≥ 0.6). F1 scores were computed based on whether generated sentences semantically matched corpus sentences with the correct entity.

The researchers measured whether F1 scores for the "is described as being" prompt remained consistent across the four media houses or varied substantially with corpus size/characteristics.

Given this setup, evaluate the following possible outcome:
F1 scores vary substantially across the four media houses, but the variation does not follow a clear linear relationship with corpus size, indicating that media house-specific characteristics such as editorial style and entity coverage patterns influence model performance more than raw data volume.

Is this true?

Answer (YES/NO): NO